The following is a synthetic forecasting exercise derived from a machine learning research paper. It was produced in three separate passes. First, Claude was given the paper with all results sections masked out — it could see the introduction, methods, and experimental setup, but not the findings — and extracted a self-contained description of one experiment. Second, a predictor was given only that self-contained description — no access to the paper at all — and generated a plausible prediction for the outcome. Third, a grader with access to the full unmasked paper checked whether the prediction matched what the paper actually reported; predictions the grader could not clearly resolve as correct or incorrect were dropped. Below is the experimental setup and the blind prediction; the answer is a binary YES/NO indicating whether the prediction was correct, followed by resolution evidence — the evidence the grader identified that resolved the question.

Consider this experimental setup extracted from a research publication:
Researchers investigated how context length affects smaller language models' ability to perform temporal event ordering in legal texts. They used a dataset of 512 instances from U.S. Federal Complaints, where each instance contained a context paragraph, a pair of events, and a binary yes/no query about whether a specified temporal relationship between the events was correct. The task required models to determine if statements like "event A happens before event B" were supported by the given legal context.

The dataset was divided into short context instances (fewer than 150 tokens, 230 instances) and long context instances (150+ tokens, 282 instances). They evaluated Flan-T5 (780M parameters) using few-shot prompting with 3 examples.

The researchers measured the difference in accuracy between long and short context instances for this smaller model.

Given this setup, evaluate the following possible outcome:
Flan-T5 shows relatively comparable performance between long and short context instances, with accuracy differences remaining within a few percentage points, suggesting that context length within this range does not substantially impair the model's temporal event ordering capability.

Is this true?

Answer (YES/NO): YES